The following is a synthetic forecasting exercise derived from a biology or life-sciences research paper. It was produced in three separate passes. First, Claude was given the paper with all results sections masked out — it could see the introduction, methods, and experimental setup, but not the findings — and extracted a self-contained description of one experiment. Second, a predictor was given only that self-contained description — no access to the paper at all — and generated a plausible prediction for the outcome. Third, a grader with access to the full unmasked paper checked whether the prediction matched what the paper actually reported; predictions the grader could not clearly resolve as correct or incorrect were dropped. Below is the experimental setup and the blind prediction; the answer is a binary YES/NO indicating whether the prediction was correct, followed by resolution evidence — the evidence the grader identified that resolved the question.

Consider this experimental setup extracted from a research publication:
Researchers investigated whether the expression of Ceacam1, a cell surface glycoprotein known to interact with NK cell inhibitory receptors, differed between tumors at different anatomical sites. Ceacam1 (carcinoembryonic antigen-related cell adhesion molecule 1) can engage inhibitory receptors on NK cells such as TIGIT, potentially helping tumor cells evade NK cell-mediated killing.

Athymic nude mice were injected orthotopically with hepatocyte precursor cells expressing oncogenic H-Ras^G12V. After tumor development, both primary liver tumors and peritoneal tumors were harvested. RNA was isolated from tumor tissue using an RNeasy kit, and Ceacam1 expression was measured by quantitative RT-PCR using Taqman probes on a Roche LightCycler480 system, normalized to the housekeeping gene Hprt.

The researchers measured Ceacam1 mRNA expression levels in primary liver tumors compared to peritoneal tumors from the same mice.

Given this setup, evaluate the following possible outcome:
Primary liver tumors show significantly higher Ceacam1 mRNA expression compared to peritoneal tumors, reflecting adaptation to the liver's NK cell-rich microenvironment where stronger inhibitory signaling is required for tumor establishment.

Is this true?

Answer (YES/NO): YES